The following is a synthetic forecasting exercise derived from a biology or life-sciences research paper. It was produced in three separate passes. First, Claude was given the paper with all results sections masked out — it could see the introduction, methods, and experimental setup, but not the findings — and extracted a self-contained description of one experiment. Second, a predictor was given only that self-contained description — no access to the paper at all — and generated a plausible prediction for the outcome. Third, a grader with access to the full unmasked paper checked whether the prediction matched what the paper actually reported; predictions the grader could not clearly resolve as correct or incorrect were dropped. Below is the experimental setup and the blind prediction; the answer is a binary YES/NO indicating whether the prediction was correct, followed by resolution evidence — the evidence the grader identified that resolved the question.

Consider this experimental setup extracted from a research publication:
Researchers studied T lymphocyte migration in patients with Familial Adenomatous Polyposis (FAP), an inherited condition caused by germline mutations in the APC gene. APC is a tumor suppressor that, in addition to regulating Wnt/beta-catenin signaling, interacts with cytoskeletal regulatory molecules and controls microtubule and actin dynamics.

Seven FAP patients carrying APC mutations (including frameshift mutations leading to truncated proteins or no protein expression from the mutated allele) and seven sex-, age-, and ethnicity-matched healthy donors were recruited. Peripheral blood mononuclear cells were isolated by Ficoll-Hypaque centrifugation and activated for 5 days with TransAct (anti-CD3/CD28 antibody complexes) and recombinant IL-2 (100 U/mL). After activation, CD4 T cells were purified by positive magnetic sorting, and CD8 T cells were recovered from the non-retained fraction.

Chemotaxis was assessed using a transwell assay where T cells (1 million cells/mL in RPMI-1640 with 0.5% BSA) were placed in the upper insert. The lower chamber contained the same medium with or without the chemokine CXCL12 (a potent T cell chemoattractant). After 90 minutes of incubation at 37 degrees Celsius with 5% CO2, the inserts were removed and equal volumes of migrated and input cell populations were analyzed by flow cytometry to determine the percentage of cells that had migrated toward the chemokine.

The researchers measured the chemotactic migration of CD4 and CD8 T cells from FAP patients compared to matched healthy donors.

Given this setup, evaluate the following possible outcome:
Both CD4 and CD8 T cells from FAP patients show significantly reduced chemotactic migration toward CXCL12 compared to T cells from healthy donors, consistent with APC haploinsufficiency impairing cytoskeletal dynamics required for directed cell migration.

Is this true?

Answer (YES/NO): YES